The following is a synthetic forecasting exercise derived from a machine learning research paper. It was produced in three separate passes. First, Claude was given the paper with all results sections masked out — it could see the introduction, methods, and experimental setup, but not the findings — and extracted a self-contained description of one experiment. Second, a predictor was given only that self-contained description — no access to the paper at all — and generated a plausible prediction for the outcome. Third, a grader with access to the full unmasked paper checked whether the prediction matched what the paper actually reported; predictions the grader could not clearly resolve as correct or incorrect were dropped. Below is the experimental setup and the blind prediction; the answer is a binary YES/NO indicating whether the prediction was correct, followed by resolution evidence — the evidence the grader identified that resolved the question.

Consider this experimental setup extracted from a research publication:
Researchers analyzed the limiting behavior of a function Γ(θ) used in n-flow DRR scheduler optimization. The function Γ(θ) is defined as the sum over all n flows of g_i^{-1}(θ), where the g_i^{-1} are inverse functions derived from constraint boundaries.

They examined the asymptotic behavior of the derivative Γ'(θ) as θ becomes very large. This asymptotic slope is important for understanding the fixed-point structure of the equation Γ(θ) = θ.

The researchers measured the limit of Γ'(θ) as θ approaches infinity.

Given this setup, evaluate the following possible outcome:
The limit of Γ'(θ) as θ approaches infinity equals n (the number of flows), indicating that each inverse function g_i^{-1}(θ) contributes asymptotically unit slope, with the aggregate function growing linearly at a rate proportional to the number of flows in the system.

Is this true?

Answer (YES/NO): YES